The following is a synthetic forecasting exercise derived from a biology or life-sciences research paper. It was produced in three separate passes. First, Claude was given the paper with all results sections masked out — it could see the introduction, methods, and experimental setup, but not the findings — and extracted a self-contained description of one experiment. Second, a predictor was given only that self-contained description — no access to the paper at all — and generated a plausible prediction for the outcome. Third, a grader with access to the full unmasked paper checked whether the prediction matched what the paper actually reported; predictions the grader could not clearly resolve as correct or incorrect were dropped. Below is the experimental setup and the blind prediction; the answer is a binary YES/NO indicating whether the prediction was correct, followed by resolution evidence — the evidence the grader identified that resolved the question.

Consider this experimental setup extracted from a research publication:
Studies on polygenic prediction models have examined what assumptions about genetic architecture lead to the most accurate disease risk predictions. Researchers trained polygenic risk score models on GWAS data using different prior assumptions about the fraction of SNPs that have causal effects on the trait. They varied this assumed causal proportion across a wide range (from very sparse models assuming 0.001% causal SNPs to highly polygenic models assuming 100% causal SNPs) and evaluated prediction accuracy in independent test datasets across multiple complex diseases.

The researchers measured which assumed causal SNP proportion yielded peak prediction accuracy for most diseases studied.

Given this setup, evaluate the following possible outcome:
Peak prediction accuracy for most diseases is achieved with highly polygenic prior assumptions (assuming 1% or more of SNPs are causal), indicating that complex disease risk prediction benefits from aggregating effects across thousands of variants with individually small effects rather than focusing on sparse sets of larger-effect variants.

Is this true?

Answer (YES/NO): NO